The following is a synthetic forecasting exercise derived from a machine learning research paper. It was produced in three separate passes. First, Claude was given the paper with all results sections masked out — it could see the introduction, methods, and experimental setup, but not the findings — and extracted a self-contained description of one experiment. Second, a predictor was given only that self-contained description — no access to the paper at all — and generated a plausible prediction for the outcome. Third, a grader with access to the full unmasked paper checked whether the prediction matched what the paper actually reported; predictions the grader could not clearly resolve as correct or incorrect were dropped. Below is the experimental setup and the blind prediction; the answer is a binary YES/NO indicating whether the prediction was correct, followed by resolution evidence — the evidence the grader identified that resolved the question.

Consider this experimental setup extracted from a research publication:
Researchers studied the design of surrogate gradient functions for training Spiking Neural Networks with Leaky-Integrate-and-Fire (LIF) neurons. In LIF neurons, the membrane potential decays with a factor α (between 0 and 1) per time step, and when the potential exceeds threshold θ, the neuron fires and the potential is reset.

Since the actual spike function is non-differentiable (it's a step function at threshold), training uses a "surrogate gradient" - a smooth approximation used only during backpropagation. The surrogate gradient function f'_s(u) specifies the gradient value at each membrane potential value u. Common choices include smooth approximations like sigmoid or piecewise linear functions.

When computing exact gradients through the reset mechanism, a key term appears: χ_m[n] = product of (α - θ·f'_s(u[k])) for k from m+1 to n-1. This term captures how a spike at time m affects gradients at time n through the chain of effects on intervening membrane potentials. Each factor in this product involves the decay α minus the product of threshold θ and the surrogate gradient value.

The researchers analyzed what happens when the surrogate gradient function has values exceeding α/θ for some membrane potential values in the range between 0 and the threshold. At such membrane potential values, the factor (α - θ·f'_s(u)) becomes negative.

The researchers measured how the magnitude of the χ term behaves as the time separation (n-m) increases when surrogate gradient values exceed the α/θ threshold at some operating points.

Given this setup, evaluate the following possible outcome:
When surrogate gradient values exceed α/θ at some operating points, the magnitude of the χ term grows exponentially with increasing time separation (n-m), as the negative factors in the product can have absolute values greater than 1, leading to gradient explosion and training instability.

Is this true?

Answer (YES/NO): NO